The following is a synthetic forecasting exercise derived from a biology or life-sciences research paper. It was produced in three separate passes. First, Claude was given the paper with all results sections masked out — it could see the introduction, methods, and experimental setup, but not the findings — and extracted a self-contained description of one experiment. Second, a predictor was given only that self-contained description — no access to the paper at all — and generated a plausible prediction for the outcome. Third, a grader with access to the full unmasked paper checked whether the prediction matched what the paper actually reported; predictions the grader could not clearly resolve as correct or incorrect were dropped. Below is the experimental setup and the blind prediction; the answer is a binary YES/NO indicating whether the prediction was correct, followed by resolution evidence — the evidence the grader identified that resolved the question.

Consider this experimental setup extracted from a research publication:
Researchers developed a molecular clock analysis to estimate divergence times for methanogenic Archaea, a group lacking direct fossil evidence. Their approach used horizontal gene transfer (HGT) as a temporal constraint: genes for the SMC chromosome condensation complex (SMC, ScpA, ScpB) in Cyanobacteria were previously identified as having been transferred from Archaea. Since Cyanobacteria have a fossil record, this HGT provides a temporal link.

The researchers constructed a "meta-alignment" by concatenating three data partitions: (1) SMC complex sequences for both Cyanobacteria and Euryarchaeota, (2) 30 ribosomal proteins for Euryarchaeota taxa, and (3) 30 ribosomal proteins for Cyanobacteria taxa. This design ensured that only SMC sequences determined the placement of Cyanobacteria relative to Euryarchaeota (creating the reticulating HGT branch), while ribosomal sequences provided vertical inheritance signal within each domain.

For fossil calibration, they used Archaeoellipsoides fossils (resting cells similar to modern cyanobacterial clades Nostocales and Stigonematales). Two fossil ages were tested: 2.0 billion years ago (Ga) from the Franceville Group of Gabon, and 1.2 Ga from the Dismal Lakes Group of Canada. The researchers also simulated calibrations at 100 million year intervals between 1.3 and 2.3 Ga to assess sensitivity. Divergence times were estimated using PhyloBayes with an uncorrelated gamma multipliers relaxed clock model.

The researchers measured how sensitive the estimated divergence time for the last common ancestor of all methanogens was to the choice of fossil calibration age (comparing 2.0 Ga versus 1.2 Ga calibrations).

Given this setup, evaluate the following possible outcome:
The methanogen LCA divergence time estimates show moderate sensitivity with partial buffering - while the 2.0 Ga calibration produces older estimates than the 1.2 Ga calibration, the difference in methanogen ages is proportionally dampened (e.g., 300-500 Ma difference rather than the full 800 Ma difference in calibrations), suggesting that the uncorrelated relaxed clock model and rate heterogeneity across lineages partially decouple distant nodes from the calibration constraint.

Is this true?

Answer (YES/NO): YES